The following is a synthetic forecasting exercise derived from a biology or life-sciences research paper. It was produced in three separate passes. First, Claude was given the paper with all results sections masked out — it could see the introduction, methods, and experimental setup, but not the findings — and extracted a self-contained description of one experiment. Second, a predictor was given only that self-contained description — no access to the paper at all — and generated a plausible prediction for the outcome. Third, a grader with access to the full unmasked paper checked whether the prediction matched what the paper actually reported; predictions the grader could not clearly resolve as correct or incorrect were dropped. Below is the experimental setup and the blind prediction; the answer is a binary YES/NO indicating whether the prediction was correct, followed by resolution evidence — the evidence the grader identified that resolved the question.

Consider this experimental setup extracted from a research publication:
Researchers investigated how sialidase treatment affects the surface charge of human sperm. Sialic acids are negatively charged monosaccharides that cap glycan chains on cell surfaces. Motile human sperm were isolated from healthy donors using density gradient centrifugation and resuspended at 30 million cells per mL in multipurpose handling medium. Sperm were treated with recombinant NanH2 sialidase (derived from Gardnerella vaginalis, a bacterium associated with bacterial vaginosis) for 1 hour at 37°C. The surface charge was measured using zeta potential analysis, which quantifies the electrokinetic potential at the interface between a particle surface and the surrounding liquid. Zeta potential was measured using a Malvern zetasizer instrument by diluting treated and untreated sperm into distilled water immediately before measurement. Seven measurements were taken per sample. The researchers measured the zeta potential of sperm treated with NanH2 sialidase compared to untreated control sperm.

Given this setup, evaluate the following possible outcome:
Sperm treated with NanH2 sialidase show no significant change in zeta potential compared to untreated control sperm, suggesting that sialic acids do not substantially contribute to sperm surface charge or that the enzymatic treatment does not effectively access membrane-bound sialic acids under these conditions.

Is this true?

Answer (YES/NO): NO